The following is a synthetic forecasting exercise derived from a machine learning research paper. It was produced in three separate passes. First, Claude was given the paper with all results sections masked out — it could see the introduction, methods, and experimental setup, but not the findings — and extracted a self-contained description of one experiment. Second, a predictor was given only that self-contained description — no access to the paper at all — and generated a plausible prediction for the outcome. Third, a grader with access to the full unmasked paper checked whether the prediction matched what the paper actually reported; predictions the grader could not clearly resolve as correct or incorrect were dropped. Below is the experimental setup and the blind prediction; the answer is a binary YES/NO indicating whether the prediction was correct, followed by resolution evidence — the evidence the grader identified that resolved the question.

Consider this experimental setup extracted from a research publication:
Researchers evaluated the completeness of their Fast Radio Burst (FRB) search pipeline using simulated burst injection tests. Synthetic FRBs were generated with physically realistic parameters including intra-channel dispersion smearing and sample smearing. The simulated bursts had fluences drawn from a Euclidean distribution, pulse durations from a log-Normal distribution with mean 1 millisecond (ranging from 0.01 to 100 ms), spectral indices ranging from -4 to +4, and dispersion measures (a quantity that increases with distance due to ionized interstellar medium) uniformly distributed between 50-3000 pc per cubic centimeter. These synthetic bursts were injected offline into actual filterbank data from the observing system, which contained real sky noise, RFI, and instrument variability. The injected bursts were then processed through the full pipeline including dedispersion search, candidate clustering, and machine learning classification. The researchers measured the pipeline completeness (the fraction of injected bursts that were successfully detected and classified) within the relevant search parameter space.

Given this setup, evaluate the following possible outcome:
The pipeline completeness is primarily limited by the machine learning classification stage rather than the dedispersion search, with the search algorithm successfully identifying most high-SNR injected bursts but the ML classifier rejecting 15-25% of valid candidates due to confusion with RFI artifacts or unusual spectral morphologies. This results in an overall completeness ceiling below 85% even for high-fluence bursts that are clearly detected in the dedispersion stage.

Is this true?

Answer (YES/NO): NO